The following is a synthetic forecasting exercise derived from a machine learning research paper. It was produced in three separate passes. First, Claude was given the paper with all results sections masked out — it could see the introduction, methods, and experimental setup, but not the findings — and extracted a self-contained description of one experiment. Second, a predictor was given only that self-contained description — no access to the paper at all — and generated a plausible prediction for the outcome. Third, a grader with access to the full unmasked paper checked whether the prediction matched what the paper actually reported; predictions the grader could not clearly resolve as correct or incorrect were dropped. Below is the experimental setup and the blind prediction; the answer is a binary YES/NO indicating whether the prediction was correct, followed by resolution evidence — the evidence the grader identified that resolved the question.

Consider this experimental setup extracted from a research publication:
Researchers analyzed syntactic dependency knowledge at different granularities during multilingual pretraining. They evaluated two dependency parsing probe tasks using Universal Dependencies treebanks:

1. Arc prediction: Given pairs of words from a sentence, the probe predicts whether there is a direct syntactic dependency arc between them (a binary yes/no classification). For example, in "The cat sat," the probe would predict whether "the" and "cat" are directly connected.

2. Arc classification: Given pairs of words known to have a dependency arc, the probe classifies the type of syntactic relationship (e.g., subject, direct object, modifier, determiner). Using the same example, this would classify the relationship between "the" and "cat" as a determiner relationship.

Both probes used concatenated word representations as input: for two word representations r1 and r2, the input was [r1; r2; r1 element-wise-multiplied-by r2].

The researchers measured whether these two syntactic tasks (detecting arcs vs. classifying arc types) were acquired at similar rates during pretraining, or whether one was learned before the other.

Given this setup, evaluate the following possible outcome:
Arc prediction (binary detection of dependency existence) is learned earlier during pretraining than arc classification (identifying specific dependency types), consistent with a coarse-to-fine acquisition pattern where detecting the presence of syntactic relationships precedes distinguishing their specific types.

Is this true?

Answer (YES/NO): YES